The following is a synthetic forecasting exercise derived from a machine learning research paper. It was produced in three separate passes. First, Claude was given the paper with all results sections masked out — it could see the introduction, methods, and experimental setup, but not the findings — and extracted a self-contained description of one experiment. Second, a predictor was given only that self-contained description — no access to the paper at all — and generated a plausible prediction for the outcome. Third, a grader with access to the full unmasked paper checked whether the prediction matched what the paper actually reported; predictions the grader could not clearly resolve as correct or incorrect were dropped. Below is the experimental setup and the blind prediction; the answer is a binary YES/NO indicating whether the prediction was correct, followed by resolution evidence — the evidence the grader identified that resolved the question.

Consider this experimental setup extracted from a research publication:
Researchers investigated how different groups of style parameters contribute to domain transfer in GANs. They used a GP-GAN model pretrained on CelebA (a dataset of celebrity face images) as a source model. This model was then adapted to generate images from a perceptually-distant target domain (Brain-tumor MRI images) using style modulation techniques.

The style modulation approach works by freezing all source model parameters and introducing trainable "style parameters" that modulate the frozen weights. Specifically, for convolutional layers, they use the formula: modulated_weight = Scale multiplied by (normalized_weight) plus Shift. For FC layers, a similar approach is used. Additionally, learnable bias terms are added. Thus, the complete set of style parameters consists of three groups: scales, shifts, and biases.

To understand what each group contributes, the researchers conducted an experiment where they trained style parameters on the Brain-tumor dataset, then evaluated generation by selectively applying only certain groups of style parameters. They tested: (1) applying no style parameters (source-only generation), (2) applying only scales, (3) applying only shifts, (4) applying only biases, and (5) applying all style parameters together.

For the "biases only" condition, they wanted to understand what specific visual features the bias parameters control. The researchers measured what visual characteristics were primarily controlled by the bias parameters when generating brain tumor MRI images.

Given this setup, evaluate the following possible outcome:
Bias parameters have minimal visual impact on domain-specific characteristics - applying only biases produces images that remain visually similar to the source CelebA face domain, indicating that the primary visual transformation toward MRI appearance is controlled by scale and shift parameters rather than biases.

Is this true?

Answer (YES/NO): NO